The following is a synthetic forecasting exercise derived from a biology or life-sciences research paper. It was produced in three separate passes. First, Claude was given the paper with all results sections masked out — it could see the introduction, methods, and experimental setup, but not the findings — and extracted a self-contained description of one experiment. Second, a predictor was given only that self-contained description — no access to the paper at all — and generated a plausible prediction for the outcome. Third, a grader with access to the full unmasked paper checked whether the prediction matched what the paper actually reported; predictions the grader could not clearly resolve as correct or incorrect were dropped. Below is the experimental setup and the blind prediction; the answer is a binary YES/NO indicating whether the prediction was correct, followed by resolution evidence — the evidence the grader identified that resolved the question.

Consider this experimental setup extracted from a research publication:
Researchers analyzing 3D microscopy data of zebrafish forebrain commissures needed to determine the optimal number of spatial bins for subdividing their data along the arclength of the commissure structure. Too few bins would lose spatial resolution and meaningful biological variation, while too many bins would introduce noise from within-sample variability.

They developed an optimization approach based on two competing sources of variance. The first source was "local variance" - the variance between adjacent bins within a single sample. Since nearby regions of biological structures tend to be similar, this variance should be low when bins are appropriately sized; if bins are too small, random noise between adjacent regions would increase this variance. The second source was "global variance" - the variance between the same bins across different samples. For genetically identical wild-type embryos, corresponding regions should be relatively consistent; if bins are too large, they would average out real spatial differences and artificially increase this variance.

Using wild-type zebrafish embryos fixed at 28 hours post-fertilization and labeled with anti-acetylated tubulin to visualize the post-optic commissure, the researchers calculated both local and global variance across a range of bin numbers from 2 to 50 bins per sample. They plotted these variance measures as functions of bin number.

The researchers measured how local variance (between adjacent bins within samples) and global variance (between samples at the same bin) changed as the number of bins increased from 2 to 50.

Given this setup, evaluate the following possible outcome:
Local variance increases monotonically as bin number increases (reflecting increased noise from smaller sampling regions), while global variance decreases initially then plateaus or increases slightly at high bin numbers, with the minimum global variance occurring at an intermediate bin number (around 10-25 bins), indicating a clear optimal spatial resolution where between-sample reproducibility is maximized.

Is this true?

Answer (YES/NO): NO